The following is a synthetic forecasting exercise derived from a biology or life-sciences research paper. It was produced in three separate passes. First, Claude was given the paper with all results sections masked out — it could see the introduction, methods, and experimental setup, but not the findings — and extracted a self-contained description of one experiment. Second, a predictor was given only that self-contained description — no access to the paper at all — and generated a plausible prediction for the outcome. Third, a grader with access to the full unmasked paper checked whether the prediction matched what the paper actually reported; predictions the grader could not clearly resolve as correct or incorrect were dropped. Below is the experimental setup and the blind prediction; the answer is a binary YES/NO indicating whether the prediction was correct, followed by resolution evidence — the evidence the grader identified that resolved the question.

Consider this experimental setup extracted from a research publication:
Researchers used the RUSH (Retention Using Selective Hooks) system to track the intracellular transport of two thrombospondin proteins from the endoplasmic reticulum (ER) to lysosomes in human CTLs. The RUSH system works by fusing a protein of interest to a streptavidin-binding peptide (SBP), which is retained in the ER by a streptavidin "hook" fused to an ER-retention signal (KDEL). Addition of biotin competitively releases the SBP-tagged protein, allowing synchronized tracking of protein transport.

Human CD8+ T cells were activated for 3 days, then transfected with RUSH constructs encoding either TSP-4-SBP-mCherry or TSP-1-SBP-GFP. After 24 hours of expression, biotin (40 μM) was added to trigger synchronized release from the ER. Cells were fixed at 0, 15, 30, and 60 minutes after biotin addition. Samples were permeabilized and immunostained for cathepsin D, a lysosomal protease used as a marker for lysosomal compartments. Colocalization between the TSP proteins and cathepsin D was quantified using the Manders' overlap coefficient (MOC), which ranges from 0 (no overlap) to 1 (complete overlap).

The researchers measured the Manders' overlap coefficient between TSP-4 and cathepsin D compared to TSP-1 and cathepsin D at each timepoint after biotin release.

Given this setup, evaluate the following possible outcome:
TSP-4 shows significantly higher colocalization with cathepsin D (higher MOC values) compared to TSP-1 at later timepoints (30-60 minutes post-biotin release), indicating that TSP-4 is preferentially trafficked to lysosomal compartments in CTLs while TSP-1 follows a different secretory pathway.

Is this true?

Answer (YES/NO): NO